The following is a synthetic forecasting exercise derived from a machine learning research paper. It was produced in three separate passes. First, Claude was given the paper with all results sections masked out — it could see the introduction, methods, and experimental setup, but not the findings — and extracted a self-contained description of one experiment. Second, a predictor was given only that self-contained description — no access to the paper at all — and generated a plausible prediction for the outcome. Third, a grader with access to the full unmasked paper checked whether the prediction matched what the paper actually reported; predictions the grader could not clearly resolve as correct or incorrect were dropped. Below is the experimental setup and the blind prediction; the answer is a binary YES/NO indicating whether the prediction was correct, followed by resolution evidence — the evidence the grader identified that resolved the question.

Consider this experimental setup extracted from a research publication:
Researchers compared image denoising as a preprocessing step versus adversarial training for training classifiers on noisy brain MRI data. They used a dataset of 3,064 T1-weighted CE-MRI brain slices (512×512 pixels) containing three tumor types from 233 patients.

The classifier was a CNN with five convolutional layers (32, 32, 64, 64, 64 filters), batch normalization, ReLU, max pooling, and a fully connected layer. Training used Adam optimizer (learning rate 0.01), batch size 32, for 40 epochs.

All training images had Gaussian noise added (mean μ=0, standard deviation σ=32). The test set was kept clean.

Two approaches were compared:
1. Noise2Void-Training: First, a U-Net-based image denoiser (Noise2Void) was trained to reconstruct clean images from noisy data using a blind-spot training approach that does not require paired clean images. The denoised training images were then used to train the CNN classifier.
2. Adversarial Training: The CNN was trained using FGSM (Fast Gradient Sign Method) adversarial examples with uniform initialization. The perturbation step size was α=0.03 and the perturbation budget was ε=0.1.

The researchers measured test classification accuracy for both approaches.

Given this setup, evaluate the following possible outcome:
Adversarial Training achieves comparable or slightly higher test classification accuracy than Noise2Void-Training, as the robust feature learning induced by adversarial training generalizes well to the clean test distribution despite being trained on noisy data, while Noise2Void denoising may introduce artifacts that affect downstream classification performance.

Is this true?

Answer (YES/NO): YES